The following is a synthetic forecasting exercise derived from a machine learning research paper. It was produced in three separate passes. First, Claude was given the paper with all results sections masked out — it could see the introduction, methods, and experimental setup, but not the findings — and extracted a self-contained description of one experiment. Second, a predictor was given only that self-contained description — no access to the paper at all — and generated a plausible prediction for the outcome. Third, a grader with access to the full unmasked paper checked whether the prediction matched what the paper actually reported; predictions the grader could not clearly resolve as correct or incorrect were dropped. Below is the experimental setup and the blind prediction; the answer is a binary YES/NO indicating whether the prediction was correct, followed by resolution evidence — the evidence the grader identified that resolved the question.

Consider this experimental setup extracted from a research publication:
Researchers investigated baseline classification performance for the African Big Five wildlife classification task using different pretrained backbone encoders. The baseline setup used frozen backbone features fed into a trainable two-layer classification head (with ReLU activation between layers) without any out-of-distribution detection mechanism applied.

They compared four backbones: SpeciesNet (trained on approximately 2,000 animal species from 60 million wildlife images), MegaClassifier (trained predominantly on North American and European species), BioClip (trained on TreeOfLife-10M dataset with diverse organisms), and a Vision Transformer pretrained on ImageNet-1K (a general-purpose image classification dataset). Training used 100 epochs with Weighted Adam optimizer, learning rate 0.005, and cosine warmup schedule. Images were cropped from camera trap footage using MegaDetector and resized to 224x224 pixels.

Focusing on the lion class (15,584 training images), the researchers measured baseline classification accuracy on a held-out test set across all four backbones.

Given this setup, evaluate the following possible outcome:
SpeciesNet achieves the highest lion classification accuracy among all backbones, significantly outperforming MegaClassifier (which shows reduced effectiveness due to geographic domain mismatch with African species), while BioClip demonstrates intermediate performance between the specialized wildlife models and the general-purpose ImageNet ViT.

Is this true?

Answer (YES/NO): NO